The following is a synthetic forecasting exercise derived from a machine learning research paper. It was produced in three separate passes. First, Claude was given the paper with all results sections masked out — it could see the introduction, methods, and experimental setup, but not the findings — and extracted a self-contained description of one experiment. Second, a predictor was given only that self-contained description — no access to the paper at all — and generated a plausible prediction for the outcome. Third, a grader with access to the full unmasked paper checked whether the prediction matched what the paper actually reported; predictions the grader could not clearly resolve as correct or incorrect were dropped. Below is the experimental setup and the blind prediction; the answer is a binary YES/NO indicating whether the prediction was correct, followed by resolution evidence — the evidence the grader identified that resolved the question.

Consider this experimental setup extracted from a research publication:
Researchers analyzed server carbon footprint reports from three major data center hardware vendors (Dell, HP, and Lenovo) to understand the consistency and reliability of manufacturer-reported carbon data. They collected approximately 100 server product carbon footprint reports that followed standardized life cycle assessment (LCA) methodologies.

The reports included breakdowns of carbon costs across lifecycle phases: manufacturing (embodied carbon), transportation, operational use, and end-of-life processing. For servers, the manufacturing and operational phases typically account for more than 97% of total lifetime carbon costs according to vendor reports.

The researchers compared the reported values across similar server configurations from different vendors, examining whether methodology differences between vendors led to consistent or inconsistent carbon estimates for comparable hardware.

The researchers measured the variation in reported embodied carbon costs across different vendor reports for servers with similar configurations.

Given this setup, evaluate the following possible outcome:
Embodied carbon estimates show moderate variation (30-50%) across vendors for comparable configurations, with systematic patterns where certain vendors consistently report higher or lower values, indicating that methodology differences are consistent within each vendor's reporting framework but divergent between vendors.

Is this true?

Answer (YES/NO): NO